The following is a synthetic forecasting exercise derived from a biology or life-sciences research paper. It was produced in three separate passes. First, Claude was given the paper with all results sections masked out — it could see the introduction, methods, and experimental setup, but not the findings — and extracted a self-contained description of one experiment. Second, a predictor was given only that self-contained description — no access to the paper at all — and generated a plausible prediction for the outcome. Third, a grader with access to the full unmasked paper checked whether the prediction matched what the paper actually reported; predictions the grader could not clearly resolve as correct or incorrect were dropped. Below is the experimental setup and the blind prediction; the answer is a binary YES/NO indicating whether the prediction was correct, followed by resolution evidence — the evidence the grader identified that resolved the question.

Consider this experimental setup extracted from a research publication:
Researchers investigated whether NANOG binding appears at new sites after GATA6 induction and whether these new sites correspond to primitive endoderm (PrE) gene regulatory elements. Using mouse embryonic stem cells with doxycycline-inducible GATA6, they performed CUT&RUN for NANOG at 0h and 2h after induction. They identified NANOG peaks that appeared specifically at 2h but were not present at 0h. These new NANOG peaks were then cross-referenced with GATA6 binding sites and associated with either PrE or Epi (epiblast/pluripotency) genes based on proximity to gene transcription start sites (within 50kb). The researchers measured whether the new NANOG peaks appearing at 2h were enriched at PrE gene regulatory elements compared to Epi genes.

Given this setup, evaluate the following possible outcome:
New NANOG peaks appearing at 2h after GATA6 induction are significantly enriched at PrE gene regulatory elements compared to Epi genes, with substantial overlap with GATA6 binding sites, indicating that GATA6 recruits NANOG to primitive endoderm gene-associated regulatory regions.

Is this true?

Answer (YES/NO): YES